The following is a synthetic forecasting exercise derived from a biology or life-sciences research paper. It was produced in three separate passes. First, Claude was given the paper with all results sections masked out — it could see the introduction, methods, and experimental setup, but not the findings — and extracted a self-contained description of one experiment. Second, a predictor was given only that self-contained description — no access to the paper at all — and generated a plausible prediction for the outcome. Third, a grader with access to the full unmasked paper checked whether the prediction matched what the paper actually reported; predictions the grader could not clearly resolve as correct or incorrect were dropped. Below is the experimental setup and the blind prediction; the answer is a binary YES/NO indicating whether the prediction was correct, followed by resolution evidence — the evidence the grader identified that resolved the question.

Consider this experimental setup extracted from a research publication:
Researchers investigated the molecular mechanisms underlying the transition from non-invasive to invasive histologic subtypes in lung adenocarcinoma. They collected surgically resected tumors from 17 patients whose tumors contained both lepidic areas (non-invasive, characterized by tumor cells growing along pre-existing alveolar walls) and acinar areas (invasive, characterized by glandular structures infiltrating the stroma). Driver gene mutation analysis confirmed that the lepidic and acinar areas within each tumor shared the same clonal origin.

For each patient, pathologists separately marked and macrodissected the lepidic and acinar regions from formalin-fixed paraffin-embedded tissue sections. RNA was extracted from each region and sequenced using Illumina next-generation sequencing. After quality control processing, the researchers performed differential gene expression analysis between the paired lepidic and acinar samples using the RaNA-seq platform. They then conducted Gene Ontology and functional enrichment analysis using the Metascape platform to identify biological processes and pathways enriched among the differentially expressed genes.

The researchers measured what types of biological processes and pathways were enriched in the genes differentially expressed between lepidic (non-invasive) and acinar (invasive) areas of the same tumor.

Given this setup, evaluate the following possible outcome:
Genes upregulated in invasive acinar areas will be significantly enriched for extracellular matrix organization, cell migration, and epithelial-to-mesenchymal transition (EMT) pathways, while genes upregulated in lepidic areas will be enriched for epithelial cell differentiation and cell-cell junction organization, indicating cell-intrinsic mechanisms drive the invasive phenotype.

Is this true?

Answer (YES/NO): NO